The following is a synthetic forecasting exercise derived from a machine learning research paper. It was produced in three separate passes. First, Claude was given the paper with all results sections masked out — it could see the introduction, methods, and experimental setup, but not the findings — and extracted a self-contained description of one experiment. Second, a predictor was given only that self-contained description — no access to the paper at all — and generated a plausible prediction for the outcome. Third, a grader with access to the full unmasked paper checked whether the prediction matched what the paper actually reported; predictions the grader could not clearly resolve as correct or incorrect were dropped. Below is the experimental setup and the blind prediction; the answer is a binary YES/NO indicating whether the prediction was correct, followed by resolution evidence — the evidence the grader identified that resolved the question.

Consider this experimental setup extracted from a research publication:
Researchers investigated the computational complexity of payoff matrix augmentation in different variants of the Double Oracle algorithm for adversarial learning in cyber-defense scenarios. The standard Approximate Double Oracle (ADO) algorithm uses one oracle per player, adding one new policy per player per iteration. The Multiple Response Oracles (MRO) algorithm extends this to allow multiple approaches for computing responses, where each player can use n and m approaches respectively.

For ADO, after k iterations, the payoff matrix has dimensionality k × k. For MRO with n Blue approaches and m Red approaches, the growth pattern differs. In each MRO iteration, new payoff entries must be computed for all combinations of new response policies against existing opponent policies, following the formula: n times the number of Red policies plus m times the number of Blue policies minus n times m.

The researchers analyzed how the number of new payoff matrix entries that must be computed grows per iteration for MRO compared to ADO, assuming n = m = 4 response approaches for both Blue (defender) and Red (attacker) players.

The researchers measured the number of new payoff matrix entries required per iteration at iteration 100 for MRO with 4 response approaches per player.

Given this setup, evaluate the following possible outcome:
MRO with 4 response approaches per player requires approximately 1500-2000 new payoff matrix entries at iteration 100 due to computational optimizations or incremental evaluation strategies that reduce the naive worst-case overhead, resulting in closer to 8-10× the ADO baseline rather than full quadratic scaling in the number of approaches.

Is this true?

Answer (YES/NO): NO